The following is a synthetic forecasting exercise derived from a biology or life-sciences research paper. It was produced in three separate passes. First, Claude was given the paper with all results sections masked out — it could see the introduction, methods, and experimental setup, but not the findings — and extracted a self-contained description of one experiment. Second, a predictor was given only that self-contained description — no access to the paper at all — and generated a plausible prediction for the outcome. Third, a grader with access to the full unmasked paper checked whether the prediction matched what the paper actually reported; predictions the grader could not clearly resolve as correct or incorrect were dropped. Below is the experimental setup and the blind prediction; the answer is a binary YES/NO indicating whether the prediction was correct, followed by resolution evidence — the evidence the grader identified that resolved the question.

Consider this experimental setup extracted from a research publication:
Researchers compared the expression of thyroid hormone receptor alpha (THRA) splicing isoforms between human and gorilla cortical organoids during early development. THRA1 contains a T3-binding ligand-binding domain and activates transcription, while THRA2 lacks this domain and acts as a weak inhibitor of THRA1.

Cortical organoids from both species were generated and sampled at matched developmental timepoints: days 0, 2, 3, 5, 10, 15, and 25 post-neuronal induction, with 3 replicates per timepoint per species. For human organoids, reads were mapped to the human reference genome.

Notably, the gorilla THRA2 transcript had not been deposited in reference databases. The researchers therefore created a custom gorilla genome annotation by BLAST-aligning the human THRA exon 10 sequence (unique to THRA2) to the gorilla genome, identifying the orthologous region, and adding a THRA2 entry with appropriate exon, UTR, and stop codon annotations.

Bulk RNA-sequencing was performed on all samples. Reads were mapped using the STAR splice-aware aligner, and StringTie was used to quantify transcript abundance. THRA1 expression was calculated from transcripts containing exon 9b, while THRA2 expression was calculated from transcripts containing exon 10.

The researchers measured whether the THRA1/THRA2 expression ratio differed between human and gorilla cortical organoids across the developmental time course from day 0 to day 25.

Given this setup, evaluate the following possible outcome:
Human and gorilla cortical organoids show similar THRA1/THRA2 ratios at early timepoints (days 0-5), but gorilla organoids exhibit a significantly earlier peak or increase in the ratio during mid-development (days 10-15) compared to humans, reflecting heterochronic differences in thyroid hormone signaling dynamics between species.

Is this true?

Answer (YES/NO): NO